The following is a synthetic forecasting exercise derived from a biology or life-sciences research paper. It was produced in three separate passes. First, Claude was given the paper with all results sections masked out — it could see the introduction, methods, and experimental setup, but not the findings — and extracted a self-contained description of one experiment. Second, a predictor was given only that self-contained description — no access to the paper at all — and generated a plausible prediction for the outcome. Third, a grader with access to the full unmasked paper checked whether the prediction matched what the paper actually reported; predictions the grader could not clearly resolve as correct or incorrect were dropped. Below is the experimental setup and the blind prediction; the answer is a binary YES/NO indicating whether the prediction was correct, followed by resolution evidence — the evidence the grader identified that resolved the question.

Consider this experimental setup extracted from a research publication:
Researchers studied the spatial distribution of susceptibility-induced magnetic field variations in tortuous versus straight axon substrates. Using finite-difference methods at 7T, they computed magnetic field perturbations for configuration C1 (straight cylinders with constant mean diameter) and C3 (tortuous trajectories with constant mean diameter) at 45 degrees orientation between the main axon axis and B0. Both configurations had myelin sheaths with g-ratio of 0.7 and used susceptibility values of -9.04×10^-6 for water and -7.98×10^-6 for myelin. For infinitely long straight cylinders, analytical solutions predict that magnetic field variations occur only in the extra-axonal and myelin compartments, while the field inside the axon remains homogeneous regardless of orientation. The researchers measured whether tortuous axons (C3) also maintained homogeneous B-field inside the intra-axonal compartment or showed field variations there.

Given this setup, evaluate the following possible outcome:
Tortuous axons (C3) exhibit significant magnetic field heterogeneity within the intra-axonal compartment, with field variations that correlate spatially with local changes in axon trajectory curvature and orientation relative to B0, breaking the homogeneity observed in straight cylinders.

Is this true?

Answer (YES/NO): YES